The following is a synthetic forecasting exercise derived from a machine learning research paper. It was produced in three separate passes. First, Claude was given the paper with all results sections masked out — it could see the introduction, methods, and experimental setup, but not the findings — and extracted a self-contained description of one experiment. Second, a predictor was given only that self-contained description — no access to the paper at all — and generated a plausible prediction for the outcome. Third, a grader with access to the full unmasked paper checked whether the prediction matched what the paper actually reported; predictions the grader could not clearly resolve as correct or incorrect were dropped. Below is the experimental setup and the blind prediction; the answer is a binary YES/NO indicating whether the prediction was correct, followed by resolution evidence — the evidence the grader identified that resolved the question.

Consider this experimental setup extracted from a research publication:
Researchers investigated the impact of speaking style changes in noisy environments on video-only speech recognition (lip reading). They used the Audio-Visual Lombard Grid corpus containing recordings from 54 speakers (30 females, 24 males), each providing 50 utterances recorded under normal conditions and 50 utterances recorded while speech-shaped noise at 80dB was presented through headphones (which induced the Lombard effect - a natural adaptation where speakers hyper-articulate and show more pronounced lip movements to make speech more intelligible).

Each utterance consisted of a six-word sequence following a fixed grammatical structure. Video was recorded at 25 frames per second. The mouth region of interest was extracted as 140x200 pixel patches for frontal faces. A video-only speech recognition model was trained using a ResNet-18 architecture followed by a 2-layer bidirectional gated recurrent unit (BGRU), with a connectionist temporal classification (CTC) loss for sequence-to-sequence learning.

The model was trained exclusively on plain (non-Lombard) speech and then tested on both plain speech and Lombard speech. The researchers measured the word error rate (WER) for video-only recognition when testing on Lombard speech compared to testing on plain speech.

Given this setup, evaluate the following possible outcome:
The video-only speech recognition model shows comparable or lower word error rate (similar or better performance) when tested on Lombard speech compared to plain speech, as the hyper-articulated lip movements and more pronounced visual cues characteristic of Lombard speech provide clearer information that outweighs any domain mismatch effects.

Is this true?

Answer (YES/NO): NO